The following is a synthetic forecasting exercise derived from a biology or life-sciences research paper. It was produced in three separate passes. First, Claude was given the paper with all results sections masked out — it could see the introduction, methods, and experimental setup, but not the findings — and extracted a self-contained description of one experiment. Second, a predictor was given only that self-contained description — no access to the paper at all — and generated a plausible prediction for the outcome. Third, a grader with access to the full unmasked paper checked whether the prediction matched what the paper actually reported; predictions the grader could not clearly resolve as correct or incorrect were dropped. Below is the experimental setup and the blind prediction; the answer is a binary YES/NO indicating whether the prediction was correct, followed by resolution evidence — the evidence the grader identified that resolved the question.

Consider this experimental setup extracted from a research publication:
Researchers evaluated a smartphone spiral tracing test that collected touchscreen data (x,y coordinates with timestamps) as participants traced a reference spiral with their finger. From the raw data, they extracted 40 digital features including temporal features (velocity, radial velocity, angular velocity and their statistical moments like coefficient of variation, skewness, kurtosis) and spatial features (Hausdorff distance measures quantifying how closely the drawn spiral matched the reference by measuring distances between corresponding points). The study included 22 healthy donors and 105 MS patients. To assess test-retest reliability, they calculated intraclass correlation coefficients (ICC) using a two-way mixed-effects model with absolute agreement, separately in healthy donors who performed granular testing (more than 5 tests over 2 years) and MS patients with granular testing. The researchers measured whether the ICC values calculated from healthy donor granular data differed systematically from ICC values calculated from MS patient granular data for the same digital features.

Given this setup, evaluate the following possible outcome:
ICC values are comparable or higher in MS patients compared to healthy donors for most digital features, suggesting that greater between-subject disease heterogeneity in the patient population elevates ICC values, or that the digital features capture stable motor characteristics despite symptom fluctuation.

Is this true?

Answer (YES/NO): YES